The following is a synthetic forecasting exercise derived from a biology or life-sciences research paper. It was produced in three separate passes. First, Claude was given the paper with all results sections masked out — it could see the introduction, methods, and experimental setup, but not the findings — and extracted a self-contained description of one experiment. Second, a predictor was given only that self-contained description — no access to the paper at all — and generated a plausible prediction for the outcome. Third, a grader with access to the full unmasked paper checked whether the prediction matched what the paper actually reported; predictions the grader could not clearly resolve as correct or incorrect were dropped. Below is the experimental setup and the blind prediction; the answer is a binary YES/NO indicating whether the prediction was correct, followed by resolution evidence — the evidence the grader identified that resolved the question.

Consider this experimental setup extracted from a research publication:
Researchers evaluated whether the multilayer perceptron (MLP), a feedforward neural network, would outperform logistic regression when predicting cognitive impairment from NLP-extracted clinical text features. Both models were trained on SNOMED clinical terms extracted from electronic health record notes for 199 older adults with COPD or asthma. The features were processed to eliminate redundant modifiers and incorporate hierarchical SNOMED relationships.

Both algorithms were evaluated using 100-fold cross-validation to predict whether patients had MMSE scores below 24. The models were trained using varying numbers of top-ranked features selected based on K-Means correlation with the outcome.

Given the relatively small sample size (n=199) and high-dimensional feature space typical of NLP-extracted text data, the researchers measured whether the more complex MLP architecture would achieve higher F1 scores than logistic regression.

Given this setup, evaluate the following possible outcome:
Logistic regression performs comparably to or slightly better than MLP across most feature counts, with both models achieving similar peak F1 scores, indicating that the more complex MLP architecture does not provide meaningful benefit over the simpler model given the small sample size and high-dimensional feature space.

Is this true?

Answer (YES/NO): NO